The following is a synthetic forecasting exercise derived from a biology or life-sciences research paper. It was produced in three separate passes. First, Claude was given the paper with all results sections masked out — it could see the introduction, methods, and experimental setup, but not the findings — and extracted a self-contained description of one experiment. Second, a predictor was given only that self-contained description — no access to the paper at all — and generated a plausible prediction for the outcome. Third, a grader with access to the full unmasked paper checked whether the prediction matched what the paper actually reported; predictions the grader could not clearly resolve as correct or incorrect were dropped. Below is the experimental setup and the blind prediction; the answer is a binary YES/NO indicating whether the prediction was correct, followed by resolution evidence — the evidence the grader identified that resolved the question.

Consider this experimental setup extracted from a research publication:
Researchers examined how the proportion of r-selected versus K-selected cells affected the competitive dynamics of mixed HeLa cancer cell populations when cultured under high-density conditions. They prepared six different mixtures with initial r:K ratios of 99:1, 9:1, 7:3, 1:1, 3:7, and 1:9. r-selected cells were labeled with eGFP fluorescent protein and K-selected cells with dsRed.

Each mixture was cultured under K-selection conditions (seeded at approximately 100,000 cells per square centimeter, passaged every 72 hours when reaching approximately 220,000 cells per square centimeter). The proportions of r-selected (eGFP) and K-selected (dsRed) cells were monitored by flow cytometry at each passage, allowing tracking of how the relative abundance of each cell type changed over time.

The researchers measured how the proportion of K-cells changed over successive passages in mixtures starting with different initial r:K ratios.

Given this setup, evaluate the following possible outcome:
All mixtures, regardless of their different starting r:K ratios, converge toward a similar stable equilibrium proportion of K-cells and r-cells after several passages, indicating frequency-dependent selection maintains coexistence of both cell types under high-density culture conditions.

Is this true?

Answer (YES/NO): NO